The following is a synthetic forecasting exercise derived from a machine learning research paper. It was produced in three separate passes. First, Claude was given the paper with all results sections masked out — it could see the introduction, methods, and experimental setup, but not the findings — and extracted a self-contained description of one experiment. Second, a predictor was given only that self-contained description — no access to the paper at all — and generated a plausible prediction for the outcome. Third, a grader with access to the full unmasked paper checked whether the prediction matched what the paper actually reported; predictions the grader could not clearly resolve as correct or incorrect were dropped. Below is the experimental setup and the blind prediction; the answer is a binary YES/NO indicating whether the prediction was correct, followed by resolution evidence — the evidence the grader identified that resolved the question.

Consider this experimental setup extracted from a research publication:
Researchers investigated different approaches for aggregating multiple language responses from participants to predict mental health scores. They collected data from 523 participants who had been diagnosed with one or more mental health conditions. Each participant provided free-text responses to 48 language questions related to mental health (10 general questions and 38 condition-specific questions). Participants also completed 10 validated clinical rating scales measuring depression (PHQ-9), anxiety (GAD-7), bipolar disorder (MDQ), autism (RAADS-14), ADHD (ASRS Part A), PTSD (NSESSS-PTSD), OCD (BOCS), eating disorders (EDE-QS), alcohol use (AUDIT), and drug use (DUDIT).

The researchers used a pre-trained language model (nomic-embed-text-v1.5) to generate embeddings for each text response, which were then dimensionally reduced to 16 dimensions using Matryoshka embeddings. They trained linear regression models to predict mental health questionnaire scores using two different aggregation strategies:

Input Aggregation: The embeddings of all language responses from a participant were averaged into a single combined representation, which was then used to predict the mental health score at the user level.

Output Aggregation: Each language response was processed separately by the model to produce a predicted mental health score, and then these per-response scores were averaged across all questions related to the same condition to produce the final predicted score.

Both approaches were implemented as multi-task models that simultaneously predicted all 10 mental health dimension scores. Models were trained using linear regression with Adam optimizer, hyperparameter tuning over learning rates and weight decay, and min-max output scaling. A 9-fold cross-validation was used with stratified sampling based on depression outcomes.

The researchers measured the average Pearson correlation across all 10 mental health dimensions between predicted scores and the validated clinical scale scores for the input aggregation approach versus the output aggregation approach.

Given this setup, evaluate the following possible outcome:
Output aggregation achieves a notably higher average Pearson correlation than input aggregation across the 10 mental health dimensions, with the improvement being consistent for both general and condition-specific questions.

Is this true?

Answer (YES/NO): NO